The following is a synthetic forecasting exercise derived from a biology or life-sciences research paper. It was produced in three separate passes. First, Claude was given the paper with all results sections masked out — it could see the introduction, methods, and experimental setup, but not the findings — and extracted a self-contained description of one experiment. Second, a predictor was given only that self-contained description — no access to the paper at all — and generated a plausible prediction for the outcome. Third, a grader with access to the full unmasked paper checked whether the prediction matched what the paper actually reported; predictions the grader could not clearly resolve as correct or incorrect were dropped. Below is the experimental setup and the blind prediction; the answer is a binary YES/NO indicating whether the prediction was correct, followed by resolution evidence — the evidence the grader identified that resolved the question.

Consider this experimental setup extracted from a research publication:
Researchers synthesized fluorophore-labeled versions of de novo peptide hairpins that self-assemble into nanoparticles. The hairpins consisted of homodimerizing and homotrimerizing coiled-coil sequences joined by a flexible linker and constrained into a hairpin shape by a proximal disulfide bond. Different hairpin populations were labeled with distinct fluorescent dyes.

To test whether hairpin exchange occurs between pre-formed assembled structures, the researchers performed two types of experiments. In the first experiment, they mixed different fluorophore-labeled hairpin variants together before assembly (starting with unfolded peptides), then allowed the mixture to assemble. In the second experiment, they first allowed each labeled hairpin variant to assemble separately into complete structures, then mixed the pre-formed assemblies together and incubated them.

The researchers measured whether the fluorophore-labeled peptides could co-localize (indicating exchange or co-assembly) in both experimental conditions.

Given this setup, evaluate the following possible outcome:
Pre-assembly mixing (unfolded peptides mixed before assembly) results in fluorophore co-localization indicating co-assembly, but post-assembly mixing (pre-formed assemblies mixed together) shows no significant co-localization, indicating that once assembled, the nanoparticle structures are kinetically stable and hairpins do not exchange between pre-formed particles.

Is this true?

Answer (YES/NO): YES